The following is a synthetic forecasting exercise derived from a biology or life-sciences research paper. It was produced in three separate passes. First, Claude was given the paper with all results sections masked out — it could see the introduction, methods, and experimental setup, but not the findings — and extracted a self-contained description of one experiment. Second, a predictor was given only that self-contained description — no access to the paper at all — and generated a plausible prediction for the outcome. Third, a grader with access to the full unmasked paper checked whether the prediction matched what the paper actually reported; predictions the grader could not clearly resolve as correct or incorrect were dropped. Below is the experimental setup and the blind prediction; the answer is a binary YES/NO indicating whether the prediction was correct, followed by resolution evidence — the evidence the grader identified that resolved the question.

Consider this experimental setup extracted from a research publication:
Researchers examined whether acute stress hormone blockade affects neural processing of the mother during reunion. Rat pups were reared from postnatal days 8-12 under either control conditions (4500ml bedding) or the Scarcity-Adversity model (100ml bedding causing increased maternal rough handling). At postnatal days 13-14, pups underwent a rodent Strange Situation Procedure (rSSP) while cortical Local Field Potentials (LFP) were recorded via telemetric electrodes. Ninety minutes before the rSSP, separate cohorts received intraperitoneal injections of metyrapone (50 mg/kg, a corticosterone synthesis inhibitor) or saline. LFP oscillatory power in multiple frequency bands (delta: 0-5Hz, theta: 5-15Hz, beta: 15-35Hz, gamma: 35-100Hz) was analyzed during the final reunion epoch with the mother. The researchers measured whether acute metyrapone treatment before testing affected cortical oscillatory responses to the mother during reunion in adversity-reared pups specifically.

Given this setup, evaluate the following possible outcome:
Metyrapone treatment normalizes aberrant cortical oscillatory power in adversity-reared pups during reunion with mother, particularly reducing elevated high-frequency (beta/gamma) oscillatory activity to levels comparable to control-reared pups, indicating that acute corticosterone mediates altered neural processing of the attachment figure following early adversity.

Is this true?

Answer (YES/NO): YES